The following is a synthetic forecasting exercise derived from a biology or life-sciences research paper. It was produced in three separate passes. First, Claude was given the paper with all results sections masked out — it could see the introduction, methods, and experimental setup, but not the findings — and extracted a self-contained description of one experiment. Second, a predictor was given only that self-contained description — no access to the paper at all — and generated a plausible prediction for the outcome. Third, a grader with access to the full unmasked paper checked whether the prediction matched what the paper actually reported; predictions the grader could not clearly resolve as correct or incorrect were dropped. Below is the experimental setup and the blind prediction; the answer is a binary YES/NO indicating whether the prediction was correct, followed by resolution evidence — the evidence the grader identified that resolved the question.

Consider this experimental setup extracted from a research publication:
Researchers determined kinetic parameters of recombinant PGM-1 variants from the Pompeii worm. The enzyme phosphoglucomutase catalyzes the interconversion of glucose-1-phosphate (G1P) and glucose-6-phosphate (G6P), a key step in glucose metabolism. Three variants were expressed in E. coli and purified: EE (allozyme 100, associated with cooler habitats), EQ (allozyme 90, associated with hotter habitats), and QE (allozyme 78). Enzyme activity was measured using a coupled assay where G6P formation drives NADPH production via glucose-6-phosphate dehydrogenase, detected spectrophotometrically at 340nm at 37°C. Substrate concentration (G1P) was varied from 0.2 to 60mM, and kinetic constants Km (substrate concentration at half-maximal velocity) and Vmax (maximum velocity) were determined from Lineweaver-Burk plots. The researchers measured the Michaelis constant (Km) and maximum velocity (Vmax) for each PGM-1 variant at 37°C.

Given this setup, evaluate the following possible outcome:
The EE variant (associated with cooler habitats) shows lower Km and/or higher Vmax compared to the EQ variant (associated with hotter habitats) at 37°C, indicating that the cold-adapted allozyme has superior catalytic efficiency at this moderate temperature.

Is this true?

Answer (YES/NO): YES